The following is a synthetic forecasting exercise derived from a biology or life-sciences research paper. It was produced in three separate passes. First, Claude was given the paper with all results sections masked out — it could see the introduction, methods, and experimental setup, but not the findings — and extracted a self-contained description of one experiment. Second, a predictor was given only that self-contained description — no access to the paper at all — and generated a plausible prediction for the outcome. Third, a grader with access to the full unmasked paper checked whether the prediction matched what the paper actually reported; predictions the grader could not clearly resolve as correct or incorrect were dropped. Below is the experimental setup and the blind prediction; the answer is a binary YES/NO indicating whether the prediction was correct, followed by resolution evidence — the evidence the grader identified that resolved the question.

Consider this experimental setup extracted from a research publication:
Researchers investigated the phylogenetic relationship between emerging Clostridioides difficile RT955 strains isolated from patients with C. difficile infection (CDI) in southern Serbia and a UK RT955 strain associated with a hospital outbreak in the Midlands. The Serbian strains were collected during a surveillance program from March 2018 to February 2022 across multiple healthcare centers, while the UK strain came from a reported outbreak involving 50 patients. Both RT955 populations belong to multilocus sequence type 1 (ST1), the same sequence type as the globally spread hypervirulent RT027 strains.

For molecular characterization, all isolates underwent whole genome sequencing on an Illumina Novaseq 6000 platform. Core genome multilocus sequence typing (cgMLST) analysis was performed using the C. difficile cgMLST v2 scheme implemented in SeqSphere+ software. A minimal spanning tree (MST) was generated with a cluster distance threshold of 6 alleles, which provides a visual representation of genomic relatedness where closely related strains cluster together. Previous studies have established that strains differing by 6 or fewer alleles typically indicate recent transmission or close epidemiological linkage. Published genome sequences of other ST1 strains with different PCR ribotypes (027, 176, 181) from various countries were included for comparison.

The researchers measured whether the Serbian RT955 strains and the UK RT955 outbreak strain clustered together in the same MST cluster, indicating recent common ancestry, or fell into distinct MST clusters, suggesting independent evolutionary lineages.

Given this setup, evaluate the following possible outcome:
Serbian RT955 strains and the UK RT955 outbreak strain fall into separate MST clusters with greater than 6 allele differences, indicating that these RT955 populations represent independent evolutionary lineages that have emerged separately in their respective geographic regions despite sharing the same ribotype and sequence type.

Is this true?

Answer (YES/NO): YES